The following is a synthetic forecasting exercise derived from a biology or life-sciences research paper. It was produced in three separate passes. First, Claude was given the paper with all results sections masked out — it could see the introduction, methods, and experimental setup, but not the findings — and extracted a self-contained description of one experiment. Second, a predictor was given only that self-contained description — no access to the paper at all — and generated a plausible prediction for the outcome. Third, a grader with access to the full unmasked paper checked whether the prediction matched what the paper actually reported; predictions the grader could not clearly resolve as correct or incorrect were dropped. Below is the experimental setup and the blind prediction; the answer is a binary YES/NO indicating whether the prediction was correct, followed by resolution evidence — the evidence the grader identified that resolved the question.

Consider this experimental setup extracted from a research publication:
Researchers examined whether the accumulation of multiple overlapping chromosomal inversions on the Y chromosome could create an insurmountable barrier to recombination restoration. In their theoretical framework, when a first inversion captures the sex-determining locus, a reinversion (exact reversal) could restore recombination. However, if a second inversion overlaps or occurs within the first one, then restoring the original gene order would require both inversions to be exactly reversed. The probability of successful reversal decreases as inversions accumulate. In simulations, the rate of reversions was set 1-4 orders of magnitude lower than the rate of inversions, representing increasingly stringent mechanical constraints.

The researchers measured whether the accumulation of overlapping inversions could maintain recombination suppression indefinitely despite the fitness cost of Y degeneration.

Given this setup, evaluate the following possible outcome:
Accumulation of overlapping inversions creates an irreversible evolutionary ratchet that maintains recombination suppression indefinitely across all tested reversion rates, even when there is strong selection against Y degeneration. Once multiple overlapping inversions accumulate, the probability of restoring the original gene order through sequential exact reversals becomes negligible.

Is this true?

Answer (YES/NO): NO